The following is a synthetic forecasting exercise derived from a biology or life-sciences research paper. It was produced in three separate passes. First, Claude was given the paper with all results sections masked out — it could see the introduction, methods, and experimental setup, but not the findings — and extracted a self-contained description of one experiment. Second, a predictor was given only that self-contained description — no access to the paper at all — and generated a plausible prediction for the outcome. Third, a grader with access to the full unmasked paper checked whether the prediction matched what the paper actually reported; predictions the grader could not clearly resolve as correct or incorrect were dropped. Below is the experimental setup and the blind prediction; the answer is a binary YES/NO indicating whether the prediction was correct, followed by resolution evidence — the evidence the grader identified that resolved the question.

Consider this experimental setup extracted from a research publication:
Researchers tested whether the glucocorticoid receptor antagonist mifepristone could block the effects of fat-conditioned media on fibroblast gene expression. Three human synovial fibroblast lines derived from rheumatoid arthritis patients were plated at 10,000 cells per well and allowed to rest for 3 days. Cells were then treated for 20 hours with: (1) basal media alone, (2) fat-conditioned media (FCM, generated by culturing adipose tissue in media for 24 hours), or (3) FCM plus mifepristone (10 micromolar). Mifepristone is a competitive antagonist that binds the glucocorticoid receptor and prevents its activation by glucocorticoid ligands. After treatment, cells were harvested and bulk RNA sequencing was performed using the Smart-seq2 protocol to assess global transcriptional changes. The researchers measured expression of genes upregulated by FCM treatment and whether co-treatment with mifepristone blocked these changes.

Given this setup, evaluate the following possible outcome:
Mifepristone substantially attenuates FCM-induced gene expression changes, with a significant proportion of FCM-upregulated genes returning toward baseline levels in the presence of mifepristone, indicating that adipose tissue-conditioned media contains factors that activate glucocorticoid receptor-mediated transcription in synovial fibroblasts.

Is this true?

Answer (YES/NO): YES